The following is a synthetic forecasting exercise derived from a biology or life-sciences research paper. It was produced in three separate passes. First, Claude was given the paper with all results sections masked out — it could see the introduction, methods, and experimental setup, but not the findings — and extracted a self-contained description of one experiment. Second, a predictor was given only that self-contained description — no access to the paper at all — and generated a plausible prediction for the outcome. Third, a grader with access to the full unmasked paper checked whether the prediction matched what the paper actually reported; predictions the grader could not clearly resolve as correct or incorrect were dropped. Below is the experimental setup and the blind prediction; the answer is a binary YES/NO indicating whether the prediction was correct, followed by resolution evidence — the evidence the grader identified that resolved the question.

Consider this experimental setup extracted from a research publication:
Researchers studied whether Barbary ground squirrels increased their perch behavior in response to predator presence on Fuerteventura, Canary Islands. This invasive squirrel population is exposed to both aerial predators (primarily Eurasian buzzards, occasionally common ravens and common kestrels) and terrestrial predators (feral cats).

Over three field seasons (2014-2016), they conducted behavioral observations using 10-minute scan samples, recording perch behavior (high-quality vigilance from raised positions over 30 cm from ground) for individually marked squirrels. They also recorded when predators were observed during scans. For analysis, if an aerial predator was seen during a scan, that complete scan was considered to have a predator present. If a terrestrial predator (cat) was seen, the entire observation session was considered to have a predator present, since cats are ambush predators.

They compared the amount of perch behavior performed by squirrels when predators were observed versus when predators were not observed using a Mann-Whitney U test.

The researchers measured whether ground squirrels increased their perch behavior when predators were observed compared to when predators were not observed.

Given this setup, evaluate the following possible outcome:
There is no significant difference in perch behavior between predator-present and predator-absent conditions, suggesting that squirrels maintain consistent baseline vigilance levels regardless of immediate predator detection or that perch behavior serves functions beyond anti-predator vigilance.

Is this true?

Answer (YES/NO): NO